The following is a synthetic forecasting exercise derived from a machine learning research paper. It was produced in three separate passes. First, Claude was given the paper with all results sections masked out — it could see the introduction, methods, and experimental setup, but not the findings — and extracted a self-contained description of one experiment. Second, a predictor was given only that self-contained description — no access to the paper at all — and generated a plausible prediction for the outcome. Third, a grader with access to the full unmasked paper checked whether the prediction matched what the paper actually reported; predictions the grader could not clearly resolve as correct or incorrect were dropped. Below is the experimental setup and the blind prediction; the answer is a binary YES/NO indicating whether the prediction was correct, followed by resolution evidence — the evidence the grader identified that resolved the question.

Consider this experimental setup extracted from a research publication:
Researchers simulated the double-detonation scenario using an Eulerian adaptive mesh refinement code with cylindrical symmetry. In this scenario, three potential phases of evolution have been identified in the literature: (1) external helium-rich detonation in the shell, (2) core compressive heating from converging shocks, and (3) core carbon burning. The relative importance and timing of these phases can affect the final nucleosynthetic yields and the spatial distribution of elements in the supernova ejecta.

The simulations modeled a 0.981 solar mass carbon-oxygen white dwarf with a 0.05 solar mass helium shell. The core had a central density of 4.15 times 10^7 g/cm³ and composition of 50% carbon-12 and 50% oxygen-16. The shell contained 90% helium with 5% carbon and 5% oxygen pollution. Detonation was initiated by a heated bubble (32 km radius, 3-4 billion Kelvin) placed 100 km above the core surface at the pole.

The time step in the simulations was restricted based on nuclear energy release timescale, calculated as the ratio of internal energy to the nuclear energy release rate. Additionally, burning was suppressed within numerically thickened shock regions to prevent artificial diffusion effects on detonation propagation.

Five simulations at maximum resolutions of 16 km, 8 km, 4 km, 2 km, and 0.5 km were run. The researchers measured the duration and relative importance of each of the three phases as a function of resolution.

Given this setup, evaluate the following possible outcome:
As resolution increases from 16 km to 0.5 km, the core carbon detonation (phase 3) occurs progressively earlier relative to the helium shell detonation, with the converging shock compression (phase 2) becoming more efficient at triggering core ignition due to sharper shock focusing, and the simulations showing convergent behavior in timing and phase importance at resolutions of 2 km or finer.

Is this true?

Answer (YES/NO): NO